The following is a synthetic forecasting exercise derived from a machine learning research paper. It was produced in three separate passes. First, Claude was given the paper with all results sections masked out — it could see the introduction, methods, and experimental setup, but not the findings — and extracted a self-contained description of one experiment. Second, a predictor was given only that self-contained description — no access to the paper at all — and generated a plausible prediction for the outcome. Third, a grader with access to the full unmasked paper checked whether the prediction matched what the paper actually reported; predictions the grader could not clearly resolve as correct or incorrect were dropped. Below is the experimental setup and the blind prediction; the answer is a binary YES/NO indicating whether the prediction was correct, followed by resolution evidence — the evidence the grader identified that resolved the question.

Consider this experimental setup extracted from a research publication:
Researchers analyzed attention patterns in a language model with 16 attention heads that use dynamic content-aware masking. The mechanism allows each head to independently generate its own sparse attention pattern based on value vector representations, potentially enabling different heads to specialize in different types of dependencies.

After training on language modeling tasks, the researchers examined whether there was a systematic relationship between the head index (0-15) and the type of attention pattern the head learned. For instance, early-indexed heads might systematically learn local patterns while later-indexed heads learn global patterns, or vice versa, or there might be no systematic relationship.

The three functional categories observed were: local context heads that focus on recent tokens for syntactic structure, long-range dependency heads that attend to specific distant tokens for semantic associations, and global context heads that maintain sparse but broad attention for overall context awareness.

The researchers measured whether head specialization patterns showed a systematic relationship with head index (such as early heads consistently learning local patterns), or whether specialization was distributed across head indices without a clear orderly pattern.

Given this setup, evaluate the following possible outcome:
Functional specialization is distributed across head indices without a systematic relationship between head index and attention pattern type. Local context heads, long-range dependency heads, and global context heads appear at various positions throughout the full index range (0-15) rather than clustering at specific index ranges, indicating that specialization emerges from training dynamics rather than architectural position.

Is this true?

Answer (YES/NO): YES